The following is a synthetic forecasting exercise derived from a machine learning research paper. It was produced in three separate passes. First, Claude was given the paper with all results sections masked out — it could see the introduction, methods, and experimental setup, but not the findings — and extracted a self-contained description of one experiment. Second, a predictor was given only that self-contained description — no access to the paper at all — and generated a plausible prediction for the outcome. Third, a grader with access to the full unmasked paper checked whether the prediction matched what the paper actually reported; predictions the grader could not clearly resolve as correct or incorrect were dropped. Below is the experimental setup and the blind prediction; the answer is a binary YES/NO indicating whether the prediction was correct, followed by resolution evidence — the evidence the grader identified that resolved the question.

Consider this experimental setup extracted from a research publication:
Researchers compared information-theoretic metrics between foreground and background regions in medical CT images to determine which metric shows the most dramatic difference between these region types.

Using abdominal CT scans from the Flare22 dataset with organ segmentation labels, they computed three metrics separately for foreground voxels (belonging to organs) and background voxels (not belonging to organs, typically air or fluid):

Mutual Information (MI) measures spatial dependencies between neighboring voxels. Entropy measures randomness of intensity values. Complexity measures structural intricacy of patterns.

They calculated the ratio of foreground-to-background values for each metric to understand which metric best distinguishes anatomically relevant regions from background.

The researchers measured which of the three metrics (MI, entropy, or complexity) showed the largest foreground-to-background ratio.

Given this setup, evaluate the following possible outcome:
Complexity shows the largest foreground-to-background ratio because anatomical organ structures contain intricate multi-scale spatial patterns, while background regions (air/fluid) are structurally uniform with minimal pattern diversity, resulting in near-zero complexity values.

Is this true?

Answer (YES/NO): NO